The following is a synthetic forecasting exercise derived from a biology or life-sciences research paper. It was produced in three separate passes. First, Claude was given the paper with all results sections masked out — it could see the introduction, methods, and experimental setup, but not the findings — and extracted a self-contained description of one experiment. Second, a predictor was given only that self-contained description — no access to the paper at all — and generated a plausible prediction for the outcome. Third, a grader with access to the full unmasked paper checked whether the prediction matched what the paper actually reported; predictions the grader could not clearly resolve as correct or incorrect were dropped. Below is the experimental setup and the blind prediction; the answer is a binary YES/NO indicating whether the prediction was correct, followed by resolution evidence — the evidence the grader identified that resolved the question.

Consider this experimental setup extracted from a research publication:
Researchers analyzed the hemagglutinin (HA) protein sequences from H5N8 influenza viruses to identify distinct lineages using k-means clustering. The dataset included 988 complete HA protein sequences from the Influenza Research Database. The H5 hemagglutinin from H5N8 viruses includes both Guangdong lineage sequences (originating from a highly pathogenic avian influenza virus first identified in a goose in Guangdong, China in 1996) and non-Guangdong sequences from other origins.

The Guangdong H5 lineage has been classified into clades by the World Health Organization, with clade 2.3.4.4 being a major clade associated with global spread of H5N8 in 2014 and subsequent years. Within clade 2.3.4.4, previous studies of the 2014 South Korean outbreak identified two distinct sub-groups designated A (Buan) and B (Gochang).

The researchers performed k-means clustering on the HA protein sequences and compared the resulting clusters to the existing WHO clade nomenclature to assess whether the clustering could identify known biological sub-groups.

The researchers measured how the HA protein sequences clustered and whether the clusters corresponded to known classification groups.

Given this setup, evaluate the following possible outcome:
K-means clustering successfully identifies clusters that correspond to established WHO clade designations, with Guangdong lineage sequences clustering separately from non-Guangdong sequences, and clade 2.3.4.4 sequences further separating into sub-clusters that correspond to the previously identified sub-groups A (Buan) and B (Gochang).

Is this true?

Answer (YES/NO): NO